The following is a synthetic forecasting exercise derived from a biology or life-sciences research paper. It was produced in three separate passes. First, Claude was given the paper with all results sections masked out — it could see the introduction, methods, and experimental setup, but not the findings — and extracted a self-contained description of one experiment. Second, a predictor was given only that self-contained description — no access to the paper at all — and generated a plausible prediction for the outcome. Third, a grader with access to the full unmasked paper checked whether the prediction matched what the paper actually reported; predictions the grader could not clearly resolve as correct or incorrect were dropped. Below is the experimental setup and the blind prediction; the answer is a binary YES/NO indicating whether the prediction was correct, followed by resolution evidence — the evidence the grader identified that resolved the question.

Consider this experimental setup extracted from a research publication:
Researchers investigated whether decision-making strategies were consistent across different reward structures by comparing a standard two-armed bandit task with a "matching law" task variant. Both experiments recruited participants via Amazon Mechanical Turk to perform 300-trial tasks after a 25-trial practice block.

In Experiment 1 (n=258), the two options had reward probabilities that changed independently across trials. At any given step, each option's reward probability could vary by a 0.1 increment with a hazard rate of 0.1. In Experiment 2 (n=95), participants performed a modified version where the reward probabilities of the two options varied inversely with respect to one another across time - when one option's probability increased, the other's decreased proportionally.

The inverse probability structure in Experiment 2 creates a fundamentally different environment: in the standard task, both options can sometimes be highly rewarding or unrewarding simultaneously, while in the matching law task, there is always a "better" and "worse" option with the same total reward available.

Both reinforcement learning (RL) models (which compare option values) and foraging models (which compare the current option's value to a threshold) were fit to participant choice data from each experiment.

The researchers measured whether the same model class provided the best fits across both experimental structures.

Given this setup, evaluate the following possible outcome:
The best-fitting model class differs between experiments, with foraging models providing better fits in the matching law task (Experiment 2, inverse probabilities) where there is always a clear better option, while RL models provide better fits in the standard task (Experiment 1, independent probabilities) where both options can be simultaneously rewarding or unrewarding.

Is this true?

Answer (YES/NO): NO